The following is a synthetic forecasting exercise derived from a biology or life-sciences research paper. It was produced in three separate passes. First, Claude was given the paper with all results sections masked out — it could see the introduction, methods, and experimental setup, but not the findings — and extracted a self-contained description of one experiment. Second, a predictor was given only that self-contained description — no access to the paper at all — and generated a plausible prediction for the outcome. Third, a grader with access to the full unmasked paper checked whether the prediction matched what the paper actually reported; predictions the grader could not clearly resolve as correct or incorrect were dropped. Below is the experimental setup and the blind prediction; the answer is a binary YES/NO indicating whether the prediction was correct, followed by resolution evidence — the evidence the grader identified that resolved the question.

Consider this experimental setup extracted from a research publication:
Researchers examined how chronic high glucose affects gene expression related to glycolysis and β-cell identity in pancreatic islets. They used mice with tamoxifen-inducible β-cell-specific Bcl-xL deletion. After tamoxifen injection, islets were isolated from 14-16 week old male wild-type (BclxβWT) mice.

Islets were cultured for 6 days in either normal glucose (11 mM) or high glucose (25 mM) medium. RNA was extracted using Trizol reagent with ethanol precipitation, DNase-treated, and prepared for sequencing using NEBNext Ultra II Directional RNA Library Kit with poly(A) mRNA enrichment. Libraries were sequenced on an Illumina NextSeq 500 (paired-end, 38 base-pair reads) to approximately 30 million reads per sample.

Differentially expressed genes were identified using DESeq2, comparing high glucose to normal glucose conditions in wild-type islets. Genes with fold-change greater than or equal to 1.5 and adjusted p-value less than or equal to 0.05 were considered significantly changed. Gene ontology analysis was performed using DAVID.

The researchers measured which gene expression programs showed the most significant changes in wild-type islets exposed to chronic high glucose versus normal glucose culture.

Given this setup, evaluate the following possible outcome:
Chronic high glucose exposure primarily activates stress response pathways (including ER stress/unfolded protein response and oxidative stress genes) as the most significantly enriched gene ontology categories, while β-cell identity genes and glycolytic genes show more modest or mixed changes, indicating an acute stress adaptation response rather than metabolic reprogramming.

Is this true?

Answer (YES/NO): NO